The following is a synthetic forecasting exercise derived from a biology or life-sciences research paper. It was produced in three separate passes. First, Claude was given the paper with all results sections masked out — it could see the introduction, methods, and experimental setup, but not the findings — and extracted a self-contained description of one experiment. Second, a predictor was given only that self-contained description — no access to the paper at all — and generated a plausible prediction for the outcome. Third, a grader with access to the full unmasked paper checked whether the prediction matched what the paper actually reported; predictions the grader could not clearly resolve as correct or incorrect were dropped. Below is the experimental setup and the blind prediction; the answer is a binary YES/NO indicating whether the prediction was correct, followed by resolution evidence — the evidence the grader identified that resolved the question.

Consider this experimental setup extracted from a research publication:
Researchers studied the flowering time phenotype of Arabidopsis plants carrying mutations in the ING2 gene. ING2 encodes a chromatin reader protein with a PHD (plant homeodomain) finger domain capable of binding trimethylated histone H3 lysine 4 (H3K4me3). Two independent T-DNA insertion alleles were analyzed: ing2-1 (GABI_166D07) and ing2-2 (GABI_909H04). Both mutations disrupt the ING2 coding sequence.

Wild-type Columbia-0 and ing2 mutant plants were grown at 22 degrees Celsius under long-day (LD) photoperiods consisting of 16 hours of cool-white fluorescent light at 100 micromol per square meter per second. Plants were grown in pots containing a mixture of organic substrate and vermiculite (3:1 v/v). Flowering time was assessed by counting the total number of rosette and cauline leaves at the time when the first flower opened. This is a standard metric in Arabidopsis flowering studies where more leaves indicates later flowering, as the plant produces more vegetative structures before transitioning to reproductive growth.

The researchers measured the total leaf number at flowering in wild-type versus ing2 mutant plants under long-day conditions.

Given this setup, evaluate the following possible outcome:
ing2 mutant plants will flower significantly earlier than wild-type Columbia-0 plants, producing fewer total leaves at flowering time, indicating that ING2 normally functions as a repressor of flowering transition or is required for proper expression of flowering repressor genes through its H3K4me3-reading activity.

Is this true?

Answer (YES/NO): NO